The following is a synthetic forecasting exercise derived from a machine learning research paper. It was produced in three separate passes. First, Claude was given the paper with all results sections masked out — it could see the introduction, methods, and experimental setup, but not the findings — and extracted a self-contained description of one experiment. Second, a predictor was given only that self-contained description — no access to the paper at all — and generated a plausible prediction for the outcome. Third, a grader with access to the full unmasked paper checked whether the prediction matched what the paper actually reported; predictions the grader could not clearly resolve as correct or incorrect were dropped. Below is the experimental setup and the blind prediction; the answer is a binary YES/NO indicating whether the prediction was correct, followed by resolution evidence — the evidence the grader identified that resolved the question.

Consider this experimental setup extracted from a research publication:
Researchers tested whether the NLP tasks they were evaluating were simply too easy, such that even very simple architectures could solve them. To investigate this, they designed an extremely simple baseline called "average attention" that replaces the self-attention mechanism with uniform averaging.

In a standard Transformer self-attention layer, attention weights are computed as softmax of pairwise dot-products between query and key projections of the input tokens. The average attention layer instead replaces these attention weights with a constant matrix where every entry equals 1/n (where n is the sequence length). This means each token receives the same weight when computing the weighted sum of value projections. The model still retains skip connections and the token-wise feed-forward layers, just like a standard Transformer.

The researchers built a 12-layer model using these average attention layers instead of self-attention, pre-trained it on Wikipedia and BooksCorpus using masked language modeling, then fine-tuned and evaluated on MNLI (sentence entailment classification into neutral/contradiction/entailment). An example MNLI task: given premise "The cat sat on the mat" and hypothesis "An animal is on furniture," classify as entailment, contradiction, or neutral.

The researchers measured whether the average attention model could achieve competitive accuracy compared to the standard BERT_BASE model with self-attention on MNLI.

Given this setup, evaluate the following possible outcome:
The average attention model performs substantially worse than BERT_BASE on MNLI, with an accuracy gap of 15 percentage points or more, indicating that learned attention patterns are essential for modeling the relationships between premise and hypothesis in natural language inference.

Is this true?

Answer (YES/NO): NO